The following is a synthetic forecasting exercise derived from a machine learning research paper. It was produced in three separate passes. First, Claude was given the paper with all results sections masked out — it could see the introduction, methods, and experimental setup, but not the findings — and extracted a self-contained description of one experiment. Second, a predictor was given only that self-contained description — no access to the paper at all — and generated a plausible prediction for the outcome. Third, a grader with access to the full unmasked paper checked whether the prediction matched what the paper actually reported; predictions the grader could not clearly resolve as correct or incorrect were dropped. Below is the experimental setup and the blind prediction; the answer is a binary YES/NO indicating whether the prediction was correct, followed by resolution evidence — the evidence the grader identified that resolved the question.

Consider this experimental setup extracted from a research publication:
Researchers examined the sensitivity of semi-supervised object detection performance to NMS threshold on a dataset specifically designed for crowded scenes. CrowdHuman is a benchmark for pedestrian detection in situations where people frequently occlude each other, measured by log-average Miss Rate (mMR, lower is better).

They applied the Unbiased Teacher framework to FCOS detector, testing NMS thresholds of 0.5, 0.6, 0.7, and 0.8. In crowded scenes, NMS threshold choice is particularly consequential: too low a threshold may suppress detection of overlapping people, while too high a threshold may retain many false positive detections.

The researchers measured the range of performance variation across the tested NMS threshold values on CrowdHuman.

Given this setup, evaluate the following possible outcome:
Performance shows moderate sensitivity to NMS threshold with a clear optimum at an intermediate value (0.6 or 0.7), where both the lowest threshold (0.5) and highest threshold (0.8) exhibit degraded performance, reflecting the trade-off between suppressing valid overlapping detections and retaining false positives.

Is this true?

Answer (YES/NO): NO